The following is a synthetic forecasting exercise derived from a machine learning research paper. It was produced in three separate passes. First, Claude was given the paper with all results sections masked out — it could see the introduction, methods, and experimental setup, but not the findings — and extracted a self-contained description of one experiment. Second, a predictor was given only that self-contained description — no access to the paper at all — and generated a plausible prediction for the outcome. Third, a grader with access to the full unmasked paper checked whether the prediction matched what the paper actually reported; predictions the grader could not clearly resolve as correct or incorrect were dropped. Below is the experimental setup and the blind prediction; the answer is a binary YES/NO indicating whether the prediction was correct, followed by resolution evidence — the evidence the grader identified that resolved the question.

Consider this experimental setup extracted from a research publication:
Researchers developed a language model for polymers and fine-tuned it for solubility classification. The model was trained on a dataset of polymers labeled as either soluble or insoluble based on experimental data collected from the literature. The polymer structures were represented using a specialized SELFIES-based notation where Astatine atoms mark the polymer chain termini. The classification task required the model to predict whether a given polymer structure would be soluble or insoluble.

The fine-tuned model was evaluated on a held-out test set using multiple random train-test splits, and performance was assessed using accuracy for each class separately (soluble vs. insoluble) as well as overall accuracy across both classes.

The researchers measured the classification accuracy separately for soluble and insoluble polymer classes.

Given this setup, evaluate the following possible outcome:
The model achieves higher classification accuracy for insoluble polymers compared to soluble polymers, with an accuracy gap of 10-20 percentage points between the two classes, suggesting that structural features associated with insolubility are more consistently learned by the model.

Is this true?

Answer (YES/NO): NO